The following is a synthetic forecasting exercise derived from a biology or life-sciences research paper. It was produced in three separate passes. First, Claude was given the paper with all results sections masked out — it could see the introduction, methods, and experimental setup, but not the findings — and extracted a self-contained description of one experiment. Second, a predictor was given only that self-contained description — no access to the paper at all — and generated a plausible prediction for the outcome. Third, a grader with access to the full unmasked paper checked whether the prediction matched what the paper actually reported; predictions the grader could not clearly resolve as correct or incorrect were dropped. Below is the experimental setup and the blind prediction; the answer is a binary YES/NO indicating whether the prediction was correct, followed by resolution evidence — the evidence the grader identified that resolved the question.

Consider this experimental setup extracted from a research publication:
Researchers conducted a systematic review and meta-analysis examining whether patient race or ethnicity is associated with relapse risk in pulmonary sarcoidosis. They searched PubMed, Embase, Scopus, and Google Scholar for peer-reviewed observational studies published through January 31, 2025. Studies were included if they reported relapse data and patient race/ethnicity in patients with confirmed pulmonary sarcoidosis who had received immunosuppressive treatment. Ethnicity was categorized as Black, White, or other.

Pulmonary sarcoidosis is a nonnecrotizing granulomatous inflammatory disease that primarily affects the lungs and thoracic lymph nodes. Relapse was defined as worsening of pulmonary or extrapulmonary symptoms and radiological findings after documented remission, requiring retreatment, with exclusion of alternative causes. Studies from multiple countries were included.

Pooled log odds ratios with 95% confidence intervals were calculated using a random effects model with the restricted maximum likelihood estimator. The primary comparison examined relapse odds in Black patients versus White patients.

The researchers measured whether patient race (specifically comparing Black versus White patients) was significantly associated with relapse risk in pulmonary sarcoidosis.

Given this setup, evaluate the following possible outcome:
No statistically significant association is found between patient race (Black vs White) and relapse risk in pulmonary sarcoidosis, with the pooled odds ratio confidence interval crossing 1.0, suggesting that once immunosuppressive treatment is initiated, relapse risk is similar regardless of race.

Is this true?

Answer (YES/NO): NO